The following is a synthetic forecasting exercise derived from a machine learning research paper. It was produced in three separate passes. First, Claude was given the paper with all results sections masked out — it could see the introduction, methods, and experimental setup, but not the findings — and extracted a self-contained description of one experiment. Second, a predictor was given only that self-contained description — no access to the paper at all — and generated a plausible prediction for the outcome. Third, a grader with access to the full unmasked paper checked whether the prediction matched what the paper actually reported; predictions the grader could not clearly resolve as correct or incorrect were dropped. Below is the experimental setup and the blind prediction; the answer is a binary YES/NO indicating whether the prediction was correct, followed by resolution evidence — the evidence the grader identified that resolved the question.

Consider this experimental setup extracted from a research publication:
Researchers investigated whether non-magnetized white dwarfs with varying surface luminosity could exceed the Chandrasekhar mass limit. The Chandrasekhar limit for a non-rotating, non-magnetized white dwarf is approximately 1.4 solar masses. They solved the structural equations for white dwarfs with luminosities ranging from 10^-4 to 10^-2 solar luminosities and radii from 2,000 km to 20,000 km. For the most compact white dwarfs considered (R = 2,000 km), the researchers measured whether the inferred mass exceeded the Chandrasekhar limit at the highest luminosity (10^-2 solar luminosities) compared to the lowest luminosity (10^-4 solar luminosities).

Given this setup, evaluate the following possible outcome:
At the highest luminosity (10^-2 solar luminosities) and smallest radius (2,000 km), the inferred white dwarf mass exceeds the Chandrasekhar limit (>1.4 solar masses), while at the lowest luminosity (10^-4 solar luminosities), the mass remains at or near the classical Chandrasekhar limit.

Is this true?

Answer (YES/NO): NO